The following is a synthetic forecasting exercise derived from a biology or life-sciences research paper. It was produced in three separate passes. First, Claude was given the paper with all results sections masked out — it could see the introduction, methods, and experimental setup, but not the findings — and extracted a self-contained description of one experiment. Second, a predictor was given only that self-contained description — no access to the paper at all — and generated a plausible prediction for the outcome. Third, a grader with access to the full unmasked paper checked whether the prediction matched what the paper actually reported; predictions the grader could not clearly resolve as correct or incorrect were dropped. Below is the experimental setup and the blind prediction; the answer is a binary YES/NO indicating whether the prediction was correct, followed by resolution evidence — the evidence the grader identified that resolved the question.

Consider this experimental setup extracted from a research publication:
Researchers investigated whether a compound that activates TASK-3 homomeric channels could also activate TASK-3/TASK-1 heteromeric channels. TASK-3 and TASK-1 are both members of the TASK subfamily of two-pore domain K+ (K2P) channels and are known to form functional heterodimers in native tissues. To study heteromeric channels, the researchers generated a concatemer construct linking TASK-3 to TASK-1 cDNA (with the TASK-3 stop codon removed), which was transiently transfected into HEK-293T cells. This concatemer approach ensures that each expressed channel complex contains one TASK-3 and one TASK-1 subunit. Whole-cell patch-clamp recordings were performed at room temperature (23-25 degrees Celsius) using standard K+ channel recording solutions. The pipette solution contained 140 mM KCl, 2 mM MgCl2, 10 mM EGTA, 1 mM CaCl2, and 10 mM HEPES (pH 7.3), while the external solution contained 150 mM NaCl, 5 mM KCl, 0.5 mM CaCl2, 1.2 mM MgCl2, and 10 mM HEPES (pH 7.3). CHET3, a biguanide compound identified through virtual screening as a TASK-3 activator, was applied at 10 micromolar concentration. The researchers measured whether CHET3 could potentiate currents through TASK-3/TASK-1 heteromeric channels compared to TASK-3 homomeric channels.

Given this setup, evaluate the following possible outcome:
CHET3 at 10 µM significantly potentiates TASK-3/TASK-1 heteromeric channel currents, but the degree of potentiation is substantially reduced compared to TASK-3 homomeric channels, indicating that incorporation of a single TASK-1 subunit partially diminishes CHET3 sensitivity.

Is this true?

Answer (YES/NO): YES